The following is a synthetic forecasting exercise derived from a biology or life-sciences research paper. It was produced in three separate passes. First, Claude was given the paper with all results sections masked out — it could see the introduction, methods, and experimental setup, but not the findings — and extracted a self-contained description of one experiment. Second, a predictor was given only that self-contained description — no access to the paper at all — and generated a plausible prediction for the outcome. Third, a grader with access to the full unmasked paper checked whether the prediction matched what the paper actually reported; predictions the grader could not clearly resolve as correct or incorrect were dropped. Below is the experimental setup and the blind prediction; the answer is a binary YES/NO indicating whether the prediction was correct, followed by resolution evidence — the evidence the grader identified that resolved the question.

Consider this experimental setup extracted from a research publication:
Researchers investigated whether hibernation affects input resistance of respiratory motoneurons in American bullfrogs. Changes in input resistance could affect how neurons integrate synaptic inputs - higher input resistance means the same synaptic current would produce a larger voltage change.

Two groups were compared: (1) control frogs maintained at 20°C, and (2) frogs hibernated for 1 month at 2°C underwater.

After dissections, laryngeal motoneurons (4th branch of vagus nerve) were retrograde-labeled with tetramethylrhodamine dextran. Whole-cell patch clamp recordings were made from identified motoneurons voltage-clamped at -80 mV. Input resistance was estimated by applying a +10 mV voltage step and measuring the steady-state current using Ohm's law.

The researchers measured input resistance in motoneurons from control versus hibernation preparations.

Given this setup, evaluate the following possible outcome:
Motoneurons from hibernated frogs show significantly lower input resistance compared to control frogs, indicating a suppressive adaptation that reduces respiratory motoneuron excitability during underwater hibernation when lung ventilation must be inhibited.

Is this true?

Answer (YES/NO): NO